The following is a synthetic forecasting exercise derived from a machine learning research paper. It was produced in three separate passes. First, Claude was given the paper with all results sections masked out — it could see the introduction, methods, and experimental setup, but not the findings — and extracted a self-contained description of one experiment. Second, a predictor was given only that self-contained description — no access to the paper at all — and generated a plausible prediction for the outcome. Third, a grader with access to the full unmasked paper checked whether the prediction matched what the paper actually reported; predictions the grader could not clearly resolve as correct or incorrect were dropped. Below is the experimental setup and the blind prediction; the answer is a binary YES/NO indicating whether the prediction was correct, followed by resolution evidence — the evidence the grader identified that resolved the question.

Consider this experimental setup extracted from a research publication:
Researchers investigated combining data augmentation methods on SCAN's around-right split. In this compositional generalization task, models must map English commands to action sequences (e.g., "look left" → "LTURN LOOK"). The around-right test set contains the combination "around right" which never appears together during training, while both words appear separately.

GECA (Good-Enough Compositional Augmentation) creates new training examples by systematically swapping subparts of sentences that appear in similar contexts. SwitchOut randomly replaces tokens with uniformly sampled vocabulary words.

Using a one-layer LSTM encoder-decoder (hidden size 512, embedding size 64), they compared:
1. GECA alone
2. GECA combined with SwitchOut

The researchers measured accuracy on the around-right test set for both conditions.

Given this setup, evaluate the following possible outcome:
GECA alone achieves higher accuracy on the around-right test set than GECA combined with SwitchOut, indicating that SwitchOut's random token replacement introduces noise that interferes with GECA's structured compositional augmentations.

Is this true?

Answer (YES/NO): YES